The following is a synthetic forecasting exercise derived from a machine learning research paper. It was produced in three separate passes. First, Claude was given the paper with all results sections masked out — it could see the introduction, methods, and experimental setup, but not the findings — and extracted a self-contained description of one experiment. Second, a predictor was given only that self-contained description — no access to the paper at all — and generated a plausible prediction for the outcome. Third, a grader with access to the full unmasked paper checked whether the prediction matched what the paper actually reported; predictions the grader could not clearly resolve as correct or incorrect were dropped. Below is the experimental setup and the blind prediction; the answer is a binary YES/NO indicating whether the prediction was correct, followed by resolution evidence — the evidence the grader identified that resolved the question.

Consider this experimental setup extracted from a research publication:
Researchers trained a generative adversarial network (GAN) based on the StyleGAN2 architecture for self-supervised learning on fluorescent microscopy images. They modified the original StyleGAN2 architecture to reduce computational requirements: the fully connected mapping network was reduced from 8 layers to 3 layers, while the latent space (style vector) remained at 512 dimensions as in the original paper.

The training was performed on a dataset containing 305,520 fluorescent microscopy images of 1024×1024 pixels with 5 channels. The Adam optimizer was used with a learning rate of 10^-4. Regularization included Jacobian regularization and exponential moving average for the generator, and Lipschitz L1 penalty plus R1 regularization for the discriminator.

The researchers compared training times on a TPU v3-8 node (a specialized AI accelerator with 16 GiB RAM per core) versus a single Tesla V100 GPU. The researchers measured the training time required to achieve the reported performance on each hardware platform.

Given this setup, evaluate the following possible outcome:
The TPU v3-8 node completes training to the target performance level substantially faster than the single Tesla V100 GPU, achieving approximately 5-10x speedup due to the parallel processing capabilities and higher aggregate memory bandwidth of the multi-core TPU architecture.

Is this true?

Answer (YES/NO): NO